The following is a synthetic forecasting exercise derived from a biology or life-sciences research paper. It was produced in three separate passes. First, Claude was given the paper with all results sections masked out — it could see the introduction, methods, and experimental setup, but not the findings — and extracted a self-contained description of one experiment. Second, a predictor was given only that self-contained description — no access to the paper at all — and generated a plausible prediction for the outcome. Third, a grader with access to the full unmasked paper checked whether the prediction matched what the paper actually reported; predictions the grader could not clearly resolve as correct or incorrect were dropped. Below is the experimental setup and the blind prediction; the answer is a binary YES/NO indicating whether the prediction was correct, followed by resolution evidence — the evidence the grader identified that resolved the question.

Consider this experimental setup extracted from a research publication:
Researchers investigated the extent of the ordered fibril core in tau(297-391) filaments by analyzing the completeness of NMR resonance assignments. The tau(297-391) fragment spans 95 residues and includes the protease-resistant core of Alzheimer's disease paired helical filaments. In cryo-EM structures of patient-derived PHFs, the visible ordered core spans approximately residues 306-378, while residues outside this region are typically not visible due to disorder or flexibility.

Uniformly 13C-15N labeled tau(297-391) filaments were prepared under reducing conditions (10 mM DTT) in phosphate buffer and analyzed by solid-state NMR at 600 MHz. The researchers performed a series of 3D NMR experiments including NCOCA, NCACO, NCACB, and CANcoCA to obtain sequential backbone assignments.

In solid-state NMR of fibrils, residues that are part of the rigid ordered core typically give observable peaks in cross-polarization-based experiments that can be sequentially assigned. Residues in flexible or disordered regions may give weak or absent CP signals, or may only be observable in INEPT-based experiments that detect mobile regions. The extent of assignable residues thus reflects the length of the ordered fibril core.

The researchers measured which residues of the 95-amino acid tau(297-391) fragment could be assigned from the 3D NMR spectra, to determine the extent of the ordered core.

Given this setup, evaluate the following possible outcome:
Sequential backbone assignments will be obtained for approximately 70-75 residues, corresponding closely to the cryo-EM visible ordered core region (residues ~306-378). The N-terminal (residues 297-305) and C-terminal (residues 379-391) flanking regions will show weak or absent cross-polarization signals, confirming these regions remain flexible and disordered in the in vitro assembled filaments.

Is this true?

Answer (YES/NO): NO